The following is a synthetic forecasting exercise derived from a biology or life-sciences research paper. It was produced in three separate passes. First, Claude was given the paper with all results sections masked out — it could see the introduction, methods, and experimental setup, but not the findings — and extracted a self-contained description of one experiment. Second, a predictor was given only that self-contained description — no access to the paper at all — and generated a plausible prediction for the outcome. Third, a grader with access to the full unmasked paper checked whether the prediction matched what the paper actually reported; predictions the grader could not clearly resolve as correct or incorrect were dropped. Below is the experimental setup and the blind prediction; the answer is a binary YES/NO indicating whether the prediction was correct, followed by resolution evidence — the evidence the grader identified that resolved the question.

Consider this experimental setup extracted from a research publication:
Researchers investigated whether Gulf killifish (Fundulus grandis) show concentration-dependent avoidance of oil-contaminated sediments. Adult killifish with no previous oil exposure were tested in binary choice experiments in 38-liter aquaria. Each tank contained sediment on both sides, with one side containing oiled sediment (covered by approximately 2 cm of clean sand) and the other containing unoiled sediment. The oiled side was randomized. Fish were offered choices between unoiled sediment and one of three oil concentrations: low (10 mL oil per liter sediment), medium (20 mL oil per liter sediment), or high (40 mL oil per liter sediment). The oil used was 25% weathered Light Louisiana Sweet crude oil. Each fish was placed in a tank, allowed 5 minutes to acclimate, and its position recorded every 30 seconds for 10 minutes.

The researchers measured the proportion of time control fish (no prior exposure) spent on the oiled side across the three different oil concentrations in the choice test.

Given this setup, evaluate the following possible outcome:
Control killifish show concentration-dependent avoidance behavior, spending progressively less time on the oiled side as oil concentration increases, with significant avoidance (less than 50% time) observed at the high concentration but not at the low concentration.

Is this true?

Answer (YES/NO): NO